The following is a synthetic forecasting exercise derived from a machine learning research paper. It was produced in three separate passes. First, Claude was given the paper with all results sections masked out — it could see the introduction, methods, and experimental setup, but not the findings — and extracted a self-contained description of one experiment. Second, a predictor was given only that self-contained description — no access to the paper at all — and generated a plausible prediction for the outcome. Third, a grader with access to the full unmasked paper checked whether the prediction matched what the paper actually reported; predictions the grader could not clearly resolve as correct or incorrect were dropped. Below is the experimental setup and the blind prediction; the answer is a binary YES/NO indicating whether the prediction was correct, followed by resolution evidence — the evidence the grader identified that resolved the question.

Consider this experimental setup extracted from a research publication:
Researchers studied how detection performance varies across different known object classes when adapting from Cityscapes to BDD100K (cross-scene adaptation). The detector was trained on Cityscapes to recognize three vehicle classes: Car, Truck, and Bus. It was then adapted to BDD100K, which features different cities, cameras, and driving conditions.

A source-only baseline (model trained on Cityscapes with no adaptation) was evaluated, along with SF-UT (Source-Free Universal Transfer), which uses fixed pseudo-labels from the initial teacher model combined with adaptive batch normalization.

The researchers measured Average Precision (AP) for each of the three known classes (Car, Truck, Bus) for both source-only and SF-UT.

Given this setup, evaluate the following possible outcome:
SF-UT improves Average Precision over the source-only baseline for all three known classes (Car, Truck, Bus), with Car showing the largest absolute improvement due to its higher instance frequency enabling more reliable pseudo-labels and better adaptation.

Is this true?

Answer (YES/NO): NO